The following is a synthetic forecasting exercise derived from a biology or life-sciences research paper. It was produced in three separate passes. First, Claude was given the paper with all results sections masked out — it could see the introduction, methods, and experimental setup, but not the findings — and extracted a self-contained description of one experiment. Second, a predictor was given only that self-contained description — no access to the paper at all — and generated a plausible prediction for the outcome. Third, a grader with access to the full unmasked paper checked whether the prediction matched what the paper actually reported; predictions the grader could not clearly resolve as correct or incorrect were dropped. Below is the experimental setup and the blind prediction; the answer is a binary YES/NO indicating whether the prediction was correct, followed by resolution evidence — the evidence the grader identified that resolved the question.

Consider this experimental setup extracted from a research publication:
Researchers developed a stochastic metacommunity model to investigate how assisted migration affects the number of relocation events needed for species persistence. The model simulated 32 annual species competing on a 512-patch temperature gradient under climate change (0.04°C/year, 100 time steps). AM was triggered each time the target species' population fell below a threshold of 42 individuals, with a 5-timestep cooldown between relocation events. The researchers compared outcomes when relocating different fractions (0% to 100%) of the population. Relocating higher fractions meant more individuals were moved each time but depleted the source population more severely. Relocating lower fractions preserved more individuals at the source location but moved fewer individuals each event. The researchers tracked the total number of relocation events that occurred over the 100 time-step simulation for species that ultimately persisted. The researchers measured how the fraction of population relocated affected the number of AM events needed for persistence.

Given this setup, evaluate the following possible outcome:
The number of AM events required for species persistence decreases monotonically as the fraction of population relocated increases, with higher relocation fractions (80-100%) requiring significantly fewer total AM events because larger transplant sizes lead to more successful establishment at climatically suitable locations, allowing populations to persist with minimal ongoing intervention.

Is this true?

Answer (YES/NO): NO